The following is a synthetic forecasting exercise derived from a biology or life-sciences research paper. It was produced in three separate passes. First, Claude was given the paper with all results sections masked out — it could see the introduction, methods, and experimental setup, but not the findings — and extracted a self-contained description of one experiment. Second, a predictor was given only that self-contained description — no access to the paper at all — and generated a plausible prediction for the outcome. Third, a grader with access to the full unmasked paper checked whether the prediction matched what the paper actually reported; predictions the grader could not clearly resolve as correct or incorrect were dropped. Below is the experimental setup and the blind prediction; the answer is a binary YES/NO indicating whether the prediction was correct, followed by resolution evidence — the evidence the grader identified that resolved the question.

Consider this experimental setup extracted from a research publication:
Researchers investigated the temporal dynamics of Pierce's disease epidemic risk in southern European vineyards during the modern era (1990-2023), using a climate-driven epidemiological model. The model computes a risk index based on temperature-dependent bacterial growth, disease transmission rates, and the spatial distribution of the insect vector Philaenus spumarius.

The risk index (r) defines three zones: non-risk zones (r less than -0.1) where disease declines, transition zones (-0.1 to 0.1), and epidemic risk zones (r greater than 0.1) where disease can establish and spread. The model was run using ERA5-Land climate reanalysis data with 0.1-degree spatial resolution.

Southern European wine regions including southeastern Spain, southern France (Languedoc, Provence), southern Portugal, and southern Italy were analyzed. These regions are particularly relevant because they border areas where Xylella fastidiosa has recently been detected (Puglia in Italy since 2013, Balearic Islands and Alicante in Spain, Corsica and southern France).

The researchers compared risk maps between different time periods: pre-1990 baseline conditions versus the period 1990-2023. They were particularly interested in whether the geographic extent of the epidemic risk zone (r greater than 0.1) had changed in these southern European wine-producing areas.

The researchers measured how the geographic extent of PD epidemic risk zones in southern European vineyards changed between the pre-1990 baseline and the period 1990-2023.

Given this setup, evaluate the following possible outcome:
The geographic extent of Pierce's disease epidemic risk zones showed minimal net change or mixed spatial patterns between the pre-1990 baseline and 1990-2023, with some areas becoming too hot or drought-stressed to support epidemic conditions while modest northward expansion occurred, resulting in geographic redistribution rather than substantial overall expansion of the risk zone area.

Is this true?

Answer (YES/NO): NO